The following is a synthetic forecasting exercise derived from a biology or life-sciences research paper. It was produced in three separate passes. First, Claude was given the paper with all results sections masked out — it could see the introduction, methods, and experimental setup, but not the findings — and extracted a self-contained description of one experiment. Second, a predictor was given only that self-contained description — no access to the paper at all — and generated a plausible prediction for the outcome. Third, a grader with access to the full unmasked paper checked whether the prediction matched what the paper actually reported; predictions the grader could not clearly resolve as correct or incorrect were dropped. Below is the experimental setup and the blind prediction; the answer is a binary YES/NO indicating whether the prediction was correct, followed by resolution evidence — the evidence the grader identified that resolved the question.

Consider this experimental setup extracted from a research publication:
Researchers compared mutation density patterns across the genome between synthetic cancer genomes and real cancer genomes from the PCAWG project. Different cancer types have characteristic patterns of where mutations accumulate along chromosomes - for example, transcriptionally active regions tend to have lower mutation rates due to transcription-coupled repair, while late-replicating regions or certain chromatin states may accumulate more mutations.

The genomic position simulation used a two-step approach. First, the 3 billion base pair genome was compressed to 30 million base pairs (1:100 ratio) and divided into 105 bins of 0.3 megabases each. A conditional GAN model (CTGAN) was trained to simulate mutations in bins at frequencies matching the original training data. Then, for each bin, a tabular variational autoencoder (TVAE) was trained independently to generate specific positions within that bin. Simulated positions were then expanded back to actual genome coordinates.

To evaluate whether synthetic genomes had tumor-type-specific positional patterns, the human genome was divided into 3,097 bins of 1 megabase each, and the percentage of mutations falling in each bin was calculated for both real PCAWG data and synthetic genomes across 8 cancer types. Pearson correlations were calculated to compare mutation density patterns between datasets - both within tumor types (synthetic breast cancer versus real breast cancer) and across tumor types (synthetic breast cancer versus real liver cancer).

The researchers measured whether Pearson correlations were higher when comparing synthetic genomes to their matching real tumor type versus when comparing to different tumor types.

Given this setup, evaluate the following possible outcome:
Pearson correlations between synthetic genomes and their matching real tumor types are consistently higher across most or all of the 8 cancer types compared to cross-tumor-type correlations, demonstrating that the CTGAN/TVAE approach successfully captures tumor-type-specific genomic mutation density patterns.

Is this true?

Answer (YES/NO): YES